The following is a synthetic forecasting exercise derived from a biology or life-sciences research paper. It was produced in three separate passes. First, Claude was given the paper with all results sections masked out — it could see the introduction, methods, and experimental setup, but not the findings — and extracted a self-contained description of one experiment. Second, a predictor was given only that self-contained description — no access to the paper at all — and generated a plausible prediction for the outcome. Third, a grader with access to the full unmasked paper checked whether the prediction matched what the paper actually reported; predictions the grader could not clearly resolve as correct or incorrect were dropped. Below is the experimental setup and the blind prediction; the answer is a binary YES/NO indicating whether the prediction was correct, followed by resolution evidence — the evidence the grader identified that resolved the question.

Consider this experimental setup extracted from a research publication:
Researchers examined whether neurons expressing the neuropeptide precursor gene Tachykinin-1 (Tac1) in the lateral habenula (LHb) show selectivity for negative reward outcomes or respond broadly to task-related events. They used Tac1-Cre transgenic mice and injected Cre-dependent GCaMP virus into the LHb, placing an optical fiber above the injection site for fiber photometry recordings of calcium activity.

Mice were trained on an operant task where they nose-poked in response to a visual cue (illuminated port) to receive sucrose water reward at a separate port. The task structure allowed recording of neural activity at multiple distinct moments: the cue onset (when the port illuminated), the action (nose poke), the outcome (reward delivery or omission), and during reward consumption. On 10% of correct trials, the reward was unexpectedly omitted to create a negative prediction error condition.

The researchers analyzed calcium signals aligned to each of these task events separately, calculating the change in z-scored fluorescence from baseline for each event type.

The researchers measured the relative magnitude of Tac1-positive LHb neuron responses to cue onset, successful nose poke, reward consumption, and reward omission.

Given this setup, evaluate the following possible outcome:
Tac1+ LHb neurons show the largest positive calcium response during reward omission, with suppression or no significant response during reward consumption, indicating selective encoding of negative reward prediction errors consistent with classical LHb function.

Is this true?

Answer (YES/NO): YES